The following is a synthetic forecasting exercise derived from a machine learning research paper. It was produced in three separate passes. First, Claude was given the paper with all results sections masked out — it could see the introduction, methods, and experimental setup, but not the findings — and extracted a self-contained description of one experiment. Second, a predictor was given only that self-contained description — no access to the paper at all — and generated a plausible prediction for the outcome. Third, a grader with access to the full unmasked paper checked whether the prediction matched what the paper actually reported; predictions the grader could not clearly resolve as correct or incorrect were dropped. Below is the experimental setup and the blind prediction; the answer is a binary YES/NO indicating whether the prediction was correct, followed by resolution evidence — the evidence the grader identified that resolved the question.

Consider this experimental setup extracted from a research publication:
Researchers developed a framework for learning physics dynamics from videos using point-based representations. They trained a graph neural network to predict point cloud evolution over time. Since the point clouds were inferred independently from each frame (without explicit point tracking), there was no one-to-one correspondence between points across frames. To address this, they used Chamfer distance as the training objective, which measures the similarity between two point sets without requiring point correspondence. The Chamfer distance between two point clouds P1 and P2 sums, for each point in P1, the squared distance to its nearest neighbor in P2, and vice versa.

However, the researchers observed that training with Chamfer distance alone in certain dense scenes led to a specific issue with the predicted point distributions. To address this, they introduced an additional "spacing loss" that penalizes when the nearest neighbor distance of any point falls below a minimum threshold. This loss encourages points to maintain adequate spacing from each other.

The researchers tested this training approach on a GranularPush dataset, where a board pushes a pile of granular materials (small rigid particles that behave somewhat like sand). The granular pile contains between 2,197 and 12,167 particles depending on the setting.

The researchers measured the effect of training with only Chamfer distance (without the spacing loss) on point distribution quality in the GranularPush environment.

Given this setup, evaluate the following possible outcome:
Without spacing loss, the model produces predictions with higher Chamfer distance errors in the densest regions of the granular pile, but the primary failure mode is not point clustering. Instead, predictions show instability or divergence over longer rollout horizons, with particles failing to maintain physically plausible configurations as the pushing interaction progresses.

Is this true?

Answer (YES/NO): NO